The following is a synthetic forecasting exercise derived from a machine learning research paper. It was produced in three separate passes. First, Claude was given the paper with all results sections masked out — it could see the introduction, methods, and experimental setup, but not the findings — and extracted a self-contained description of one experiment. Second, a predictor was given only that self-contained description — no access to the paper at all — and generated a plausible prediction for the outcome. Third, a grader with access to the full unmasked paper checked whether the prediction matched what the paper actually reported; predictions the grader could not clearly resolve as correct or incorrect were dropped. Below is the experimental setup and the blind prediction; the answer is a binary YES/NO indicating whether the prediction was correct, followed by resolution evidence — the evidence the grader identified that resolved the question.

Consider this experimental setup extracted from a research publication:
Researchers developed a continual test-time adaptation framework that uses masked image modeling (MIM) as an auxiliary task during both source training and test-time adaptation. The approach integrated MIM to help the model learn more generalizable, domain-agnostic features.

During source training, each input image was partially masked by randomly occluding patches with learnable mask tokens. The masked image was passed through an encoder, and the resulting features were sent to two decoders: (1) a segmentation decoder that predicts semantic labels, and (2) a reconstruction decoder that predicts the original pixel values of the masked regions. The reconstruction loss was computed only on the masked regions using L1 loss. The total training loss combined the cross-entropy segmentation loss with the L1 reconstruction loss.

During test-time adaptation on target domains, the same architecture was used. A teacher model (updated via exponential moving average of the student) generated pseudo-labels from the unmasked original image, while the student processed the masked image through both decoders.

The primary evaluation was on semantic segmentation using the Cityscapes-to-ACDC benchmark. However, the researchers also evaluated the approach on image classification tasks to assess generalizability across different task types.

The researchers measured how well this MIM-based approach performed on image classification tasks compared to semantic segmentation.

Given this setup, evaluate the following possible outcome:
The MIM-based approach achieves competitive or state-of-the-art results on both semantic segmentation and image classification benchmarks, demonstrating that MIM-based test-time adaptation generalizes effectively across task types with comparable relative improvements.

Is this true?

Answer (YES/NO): NO